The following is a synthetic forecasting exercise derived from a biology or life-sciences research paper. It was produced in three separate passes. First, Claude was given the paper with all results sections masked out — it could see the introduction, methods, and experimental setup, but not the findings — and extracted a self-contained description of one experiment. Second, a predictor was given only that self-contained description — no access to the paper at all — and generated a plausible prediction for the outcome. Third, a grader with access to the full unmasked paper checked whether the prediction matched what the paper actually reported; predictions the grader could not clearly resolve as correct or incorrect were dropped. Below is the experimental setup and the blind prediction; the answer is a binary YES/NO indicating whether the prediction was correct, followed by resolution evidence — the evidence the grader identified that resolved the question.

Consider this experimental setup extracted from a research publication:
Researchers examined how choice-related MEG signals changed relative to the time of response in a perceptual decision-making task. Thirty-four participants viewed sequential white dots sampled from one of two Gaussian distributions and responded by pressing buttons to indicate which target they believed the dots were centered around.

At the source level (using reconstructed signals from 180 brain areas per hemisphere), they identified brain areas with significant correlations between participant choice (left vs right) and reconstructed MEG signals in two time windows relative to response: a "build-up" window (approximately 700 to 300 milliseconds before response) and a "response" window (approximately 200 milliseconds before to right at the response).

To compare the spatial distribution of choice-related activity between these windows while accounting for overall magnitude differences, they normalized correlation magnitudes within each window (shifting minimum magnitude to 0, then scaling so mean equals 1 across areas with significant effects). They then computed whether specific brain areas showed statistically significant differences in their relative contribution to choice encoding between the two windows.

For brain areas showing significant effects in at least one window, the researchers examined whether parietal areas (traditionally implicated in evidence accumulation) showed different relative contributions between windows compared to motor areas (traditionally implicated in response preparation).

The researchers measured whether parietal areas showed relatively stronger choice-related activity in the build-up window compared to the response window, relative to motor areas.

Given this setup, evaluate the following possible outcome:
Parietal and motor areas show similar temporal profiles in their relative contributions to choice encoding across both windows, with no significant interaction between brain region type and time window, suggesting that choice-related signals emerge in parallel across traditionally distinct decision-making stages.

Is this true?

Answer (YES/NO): NO